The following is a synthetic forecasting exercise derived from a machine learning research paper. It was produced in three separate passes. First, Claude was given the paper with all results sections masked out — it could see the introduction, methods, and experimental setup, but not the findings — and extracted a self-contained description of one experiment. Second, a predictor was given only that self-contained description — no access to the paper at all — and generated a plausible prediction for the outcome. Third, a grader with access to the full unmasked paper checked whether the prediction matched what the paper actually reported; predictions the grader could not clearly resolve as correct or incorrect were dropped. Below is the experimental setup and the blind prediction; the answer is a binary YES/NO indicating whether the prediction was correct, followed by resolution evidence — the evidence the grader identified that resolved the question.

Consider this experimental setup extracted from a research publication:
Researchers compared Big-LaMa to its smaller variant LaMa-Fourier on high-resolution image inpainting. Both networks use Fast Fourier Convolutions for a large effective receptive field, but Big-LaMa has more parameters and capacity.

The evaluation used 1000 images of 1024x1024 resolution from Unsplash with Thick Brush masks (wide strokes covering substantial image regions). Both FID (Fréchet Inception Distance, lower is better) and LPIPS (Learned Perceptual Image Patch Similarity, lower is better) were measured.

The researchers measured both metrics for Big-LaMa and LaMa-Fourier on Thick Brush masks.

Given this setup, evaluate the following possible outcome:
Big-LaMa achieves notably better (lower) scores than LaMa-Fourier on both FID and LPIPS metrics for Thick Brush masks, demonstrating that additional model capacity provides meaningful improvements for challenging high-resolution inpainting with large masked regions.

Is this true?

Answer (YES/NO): NO